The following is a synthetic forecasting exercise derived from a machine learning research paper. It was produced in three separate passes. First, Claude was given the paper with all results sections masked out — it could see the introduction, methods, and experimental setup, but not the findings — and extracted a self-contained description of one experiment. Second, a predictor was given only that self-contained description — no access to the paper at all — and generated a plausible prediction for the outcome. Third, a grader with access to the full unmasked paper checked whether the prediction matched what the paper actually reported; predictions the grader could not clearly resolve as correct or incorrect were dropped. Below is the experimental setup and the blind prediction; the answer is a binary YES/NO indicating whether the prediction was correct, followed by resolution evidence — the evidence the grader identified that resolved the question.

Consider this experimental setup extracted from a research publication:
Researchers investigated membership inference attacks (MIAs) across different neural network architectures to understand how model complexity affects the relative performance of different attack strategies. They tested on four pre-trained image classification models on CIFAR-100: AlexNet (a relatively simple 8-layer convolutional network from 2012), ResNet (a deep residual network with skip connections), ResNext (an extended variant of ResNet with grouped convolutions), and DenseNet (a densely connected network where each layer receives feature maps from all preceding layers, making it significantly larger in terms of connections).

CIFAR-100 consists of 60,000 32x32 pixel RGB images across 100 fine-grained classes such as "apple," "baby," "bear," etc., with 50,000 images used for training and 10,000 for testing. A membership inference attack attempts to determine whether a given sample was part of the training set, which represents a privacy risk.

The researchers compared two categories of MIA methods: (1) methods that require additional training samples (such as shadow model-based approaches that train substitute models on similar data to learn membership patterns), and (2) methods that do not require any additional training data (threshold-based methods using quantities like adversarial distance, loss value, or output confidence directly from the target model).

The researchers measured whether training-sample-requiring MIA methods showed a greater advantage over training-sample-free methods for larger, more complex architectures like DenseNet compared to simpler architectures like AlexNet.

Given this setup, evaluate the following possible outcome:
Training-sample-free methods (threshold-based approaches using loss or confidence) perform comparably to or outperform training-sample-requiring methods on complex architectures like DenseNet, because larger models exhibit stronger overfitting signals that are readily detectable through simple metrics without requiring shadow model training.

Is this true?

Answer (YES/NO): NO